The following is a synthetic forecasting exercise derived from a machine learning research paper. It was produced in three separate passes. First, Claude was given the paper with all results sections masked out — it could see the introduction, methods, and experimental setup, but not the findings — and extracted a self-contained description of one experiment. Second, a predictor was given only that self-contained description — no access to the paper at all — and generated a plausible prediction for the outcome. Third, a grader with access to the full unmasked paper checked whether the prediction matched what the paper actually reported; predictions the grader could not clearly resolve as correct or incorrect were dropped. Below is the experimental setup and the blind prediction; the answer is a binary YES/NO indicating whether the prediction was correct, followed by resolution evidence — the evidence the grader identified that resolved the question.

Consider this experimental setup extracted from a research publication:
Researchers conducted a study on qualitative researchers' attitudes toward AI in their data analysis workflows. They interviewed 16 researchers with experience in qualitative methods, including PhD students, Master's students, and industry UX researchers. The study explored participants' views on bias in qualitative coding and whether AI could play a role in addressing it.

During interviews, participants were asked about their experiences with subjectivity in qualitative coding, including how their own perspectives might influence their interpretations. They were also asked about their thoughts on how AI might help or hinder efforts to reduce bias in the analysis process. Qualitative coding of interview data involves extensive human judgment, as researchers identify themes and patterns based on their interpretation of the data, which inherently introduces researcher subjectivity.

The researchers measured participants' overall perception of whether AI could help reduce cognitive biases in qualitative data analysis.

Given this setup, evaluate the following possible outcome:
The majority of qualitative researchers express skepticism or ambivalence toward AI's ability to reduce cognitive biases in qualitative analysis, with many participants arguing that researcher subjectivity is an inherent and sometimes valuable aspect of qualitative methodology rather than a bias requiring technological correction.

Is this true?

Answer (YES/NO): NO